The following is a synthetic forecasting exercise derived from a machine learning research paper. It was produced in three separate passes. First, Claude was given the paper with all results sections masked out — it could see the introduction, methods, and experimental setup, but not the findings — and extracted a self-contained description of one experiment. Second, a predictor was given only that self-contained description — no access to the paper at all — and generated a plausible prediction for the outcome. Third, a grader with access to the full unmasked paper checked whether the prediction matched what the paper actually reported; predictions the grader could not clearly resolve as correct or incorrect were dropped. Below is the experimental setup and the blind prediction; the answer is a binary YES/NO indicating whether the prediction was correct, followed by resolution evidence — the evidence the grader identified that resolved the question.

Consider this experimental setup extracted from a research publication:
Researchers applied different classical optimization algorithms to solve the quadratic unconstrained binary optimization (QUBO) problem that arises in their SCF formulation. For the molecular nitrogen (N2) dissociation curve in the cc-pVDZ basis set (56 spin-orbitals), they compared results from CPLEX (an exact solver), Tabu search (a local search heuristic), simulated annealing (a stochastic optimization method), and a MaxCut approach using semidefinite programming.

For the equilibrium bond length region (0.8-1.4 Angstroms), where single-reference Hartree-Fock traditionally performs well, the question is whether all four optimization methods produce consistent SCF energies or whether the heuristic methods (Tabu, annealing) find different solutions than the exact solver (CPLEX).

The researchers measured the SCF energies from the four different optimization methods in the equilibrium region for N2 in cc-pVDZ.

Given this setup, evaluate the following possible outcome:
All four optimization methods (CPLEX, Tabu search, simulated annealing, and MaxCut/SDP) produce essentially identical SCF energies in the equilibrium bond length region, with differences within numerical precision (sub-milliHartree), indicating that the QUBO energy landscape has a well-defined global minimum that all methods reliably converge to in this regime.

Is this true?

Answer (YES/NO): YES